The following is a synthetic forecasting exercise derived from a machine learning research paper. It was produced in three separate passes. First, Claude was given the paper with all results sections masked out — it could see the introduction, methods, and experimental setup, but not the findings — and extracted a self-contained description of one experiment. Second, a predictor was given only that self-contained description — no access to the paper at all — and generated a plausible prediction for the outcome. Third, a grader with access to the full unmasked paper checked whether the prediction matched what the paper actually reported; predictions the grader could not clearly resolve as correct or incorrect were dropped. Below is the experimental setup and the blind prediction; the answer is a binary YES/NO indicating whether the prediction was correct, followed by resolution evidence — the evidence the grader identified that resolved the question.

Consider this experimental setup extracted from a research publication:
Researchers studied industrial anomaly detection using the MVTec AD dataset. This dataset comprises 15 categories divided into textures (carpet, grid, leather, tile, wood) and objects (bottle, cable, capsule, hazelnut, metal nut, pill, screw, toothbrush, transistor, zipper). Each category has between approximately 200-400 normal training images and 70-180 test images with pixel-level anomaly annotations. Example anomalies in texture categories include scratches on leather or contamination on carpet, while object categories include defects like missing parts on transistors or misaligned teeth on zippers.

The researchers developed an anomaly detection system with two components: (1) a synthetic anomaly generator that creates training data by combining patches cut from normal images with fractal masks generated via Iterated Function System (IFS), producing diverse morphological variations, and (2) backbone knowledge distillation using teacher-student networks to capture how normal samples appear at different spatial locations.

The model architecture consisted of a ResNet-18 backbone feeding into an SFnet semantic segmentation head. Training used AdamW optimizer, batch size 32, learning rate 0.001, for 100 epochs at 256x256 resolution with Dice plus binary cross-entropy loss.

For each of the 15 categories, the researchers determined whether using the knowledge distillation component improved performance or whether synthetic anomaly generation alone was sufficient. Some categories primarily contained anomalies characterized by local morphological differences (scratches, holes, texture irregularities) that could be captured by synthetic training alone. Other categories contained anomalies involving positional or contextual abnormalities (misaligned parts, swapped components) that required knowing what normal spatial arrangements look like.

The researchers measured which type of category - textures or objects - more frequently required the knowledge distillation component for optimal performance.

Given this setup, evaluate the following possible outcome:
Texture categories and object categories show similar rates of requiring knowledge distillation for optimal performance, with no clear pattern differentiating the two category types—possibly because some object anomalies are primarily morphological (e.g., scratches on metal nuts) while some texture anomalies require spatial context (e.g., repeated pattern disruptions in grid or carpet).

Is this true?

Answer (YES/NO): NO